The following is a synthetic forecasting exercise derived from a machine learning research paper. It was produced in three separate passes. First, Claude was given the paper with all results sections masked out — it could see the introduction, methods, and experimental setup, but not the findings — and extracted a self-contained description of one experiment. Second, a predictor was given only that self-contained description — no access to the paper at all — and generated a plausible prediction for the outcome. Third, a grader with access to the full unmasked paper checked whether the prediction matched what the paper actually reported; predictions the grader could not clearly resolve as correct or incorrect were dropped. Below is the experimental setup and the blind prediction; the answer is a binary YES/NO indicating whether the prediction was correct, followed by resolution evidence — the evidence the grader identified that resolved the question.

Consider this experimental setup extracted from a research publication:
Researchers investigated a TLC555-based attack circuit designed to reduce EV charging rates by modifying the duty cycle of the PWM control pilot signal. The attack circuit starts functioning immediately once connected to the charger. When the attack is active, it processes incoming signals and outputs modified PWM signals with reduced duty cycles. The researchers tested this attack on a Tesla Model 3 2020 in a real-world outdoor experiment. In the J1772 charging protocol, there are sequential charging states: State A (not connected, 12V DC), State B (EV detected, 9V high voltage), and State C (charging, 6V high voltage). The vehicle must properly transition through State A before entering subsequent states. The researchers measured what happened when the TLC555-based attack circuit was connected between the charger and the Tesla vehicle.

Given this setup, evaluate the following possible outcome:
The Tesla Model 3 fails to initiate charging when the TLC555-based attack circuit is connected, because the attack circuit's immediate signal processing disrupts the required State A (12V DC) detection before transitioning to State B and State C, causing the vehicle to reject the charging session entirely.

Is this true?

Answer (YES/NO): YES